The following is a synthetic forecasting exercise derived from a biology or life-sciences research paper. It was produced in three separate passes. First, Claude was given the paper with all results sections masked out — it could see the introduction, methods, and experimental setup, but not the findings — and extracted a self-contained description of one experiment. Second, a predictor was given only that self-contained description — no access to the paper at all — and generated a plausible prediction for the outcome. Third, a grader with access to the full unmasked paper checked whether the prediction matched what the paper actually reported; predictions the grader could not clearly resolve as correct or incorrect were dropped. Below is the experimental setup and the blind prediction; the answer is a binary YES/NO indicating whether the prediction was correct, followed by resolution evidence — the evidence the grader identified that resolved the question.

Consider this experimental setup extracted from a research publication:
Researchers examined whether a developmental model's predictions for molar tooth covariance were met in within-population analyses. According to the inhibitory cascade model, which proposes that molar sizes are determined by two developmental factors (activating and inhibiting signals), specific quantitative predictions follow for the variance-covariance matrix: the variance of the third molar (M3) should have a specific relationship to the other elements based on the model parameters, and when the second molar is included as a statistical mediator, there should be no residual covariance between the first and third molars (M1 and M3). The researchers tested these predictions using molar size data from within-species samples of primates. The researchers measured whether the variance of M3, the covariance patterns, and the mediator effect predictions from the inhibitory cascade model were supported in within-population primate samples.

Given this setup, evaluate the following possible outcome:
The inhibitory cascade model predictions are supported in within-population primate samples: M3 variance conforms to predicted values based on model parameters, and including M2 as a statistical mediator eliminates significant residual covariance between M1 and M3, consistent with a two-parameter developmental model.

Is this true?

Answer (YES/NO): NO